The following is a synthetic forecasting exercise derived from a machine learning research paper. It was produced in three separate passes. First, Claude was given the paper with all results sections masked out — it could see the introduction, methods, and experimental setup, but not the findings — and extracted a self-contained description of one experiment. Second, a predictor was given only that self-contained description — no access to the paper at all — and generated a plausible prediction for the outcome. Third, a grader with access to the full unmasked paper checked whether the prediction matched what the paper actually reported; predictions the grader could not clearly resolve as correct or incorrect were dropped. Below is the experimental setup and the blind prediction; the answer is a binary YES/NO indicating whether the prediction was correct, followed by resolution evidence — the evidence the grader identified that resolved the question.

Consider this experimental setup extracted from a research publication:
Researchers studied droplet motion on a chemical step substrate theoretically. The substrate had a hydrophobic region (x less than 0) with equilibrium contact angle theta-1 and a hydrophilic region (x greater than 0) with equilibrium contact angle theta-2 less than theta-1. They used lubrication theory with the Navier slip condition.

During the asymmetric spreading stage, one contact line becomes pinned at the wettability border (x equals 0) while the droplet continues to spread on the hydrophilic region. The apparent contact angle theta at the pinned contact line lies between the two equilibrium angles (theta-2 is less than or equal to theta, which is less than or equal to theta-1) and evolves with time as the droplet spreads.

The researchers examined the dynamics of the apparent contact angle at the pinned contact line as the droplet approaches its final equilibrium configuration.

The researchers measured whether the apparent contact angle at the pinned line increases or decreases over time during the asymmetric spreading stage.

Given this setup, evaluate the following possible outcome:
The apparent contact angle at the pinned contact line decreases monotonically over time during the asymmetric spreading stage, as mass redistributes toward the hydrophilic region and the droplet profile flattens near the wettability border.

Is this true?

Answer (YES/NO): YES